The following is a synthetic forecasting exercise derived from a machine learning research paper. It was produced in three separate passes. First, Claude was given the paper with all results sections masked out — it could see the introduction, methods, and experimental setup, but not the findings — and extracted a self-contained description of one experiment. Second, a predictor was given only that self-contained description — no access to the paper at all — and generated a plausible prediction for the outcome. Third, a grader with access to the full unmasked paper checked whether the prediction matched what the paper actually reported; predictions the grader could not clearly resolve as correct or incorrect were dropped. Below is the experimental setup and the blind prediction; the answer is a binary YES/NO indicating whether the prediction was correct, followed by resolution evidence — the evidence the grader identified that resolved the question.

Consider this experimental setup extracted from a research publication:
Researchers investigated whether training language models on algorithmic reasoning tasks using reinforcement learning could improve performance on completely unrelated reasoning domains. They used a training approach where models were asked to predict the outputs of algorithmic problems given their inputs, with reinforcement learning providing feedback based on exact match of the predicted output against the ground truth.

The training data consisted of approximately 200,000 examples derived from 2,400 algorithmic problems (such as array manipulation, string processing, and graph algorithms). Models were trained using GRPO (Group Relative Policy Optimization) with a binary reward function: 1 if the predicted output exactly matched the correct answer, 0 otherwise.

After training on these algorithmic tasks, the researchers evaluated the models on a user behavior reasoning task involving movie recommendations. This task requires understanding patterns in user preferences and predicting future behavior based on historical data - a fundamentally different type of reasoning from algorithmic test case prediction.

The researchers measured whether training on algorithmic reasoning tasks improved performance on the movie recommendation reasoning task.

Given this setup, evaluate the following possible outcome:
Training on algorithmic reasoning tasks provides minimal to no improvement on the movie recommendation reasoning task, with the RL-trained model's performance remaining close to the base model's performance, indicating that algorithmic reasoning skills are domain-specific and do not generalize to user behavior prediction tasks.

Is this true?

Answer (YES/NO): NO